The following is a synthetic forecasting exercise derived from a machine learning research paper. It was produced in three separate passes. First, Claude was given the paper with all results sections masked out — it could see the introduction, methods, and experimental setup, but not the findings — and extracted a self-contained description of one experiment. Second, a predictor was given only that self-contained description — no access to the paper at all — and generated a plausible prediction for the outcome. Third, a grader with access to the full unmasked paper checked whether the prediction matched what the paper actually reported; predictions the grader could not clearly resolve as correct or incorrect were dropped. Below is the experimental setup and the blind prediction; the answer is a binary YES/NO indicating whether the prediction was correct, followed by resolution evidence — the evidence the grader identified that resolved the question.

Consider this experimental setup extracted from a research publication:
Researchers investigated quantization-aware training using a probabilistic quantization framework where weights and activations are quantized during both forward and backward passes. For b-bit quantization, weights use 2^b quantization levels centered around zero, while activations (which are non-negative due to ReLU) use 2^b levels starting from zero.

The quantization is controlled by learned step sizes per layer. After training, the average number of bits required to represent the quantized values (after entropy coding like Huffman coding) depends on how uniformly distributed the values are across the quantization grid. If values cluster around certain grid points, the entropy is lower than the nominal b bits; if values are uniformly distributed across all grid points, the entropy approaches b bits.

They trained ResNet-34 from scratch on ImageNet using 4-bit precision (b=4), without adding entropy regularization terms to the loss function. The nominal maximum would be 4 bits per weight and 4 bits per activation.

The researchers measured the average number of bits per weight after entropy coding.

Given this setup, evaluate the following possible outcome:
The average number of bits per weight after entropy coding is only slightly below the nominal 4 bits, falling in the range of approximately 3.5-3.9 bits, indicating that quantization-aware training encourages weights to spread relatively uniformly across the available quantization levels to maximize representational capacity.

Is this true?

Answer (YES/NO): NO